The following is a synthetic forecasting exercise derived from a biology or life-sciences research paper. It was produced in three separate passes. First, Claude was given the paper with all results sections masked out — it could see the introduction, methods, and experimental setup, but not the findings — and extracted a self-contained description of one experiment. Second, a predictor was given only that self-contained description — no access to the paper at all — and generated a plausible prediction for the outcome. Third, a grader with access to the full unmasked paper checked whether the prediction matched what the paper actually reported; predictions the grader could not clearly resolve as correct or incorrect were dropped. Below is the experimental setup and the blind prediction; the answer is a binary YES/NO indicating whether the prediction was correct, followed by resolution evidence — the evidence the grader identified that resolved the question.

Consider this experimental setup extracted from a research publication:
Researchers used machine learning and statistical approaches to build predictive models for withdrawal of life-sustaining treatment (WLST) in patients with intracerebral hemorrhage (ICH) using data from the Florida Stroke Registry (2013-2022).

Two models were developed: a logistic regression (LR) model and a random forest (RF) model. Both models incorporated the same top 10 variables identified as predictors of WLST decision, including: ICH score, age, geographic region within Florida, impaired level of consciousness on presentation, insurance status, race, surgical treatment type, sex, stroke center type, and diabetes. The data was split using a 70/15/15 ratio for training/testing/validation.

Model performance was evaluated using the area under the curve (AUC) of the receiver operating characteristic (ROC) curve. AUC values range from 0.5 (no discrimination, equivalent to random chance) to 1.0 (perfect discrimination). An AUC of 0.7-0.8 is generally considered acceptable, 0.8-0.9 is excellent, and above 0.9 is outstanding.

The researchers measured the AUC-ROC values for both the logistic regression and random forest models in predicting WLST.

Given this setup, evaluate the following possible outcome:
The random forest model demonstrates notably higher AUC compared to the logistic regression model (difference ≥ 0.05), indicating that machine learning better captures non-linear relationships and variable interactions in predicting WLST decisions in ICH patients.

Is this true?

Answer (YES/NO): YES